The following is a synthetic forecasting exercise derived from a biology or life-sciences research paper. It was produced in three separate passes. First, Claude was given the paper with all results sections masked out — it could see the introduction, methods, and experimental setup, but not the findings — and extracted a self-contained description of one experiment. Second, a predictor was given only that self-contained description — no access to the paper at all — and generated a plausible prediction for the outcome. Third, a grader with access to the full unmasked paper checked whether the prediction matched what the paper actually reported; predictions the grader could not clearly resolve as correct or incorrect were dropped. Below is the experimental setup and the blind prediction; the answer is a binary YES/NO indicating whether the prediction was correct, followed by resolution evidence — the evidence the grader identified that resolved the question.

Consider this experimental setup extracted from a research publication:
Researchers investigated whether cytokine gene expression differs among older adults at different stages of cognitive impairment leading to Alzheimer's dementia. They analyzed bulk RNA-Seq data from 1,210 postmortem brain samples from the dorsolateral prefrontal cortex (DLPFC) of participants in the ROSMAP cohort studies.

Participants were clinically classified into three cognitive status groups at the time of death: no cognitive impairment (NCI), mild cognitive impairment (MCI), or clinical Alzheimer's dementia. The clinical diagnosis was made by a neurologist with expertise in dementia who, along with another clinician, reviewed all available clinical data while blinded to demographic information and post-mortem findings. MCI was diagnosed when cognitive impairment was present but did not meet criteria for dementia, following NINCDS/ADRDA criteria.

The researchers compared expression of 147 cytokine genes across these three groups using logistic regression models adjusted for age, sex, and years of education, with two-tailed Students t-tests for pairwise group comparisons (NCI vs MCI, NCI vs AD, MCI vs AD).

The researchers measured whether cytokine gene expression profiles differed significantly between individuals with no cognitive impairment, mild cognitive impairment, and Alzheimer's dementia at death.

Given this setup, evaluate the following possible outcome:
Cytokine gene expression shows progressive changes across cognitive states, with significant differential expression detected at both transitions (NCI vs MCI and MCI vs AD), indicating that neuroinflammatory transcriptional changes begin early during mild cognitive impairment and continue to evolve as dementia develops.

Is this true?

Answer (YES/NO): YES